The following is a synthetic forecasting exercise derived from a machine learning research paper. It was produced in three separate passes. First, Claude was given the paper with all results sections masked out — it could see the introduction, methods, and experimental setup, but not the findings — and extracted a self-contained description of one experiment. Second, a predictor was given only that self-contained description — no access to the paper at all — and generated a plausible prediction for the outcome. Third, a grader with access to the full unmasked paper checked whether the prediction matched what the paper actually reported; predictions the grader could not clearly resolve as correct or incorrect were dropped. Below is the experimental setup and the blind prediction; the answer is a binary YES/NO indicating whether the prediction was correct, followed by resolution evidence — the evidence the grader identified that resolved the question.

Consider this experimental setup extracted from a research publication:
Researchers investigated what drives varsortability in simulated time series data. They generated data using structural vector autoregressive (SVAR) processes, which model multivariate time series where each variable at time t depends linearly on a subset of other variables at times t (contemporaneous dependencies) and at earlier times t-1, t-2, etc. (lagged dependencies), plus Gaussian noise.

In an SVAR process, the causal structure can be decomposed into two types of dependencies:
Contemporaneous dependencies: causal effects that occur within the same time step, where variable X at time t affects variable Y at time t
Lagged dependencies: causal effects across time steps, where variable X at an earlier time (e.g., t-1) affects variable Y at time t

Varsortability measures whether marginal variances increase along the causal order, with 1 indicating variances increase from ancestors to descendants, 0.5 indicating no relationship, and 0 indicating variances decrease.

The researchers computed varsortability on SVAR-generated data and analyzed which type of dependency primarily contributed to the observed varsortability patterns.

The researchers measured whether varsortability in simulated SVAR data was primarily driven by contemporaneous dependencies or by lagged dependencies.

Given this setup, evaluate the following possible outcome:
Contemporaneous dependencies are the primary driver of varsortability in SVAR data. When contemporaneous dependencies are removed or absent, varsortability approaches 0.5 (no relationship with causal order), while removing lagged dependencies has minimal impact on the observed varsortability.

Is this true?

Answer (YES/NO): YES